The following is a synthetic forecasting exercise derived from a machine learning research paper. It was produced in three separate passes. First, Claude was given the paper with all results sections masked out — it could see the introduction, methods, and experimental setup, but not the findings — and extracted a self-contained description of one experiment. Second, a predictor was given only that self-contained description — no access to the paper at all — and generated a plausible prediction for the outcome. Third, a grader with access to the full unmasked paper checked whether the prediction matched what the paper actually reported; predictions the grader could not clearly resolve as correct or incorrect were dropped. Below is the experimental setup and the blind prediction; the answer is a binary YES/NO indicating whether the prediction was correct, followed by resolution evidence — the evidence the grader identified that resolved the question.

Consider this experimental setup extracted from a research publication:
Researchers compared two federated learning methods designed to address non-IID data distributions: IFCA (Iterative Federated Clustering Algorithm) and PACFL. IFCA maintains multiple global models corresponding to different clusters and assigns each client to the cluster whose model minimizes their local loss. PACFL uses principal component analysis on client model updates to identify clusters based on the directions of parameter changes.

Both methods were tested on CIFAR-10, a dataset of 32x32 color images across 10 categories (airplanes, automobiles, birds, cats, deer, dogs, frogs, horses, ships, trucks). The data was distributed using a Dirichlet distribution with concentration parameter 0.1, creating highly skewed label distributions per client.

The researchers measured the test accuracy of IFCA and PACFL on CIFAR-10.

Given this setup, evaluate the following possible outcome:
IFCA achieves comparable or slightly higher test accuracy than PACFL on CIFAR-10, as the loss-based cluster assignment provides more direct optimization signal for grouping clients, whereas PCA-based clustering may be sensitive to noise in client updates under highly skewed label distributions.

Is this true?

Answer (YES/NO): NO